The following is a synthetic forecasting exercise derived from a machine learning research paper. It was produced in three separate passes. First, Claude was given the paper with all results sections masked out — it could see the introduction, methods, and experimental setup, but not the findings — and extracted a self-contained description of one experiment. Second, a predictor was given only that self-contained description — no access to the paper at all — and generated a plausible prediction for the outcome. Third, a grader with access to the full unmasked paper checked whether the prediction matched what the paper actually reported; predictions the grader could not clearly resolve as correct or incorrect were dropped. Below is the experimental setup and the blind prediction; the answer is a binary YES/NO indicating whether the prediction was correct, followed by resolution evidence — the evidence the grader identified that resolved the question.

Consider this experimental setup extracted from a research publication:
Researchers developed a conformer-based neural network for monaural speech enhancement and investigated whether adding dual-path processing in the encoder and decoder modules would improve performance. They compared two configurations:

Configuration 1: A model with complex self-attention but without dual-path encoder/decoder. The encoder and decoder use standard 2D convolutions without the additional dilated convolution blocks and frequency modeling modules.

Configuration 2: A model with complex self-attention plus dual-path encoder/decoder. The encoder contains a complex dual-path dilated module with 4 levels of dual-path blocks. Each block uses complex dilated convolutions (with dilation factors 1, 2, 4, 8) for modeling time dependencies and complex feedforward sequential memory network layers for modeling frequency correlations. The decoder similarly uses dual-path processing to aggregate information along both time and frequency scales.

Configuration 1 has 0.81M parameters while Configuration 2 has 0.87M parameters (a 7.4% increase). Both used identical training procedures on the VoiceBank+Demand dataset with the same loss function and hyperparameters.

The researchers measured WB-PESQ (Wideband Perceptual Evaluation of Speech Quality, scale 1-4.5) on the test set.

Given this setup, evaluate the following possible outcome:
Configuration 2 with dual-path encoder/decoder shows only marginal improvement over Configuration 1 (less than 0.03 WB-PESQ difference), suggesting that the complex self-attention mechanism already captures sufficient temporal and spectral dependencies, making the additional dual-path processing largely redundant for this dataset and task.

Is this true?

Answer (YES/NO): NO